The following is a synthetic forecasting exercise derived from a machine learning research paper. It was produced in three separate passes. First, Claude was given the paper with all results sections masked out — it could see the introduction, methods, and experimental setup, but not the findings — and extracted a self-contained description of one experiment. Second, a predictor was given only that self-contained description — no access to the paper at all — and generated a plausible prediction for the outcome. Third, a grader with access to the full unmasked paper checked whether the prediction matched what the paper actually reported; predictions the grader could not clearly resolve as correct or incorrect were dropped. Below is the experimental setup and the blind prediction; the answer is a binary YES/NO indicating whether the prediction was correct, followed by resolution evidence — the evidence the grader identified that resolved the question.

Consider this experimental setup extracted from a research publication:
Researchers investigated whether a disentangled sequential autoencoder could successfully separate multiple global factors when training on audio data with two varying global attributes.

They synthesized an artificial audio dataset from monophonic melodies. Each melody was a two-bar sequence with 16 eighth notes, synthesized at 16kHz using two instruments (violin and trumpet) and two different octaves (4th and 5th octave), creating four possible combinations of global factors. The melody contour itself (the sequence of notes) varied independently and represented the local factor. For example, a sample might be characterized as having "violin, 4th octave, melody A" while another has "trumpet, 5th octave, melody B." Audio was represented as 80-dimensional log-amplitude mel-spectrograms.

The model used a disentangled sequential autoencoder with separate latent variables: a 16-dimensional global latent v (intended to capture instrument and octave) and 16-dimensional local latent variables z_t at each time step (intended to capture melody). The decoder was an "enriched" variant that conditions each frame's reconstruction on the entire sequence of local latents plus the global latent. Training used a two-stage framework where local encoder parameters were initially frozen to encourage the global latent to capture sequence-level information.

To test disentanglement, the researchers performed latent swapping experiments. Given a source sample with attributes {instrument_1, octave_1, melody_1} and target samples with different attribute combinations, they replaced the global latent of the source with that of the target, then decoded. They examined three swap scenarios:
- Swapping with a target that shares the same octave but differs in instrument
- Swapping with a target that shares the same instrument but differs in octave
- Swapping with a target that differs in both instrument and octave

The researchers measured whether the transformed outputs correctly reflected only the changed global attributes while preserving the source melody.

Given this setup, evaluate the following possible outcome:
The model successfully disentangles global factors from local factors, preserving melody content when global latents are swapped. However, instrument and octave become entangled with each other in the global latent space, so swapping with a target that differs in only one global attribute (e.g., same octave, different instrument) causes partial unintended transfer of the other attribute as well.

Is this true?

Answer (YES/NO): NO